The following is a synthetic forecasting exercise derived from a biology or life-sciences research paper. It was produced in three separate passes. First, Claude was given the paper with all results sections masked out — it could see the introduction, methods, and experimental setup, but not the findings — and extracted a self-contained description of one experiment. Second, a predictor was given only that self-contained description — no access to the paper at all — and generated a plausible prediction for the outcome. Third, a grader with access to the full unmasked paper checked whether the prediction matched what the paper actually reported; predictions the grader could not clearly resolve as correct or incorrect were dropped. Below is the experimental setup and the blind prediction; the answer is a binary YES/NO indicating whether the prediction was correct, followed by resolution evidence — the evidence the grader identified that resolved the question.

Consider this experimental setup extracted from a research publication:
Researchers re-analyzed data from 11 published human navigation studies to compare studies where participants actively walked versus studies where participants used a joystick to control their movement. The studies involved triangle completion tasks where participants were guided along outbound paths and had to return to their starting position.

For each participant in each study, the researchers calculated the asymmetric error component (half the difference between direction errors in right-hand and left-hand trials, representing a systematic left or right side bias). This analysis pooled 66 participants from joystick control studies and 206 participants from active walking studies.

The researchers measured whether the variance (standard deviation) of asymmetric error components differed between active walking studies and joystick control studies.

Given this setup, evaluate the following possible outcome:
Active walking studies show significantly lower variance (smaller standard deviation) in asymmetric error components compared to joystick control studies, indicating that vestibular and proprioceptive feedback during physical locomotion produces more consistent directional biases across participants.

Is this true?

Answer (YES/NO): NO